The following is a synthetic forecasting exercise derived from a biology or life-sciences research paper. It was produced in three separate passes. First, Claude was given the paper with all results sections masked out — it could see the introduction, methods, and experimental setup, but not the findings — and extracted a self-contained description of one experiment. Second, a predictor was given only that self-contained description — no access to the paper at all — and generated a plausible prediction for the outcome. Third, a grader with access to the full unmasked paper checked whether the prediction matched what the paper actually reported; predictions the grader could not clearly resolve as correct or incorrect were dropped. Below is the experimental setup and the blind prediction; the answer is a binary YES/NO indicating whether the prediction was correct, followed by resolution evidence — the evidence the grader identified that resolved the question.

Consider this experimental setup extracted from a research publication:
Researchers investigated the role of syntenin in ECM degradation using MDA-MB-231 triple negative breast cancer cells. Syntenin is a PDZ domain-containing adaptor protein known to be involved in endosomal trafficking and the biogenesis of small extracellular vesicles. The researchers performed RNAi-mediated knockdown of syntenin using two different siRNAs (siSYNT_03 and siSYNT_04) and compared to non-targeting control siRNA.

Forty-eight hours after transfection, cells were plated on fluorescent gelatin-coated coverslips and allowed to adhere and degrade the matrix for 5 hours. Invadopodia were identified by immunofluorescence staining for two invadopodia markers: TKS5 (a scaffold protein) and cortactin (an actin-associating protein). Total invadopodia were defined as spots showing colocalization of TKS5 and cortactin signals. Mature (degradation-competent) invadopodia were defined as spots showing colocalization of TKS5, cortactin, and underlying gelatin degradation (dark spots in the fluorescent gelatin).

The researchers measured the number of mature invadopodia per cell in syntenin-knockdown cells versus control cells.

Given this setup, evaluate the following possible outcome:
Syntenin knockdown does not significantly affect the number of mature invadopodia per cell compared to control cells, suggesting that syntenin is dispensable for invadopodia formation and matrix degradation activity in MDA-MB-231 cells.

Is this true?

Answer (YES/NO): NO